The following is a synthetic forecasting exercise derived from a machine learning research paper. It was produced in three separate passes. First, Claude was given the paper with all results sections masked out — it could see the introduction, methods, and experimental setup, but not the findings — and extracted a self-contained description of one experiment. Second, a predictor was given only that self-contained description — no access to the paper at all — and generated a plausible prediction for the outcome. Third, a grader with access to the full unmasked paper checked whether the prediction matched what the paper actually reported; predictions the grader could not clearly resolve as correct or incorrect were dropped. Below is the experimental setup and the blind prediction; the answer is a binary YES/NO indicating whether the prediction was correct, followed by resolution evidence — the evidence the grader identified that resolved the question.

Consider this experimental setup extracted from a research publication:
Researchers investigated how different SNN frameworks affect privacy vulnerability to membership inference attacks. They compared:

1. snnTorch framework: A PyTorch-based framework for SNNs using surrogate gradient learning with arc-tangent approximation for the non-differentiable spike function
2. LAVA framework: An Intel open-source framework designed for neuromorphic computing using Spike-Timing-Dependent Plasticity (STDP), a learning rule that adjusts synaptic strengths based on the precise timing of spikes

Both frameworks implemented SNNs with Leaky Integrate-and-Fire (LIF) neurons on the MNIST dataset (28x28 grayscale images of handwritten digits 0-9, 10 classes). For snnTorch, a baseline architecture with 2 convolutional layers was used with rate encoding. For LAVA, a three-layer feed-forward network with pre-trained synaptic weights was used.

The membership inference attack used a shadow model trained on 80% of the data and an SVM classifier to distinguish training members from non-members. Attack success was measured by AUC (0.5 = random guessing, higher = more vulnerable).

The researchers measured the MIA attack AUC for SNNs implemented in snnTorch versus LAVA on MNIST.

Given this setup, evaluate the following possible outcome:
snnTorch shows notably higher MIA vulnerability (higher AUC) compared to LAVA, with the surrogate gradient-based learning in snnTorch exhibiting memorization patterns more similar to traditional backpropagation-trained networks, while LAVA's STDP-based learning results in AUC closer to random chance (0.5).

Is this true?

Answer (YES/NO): NO